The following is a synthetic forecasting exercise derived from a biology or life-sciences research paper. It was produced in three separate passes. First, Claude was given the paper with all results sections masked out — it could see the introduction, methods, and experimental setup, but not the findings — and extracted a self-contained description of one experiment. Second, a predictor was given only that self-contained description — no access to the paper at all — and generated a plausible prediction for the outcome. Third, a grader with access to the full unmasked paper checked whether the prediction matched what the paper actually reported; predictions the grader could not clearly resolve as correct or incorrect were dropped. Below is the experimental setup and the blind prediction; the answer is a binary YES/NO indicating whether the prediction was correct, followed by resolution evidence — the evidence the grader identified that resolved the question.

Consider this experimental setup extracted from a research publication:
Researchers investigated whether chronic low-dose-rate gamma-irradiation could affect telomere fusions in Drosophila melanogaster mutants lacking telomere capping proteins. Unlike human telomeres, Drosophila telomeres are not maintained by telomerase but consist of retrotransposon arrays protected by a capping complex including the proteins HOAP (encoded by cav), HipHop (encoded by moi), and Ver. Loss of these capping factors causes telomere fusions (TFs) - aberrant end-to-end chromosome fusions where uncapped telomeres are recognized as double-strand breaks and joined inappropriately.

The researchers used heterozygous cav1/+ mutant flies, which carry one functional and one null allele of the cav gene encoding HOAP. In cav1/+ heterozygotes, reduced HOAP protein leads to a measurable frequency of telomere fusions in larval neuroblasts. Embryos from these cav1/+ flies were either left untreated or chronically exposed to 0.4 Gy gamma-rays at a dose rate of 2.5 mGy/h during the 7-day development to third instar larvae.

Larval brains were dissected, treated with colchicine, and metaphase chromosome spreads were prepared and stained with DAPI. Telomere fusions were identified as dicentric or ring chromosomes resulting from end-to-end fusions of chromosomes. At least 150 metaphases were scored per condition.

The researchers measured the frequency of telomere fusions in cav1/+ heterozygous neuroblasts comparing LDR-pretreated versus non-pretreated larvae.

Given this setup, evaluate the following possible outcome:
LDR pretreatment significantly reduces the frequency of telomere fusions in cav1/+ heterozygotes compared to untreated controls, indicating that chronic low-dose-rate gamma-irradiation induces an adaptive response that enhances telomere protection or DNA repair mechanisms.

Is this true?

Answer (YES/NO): YES